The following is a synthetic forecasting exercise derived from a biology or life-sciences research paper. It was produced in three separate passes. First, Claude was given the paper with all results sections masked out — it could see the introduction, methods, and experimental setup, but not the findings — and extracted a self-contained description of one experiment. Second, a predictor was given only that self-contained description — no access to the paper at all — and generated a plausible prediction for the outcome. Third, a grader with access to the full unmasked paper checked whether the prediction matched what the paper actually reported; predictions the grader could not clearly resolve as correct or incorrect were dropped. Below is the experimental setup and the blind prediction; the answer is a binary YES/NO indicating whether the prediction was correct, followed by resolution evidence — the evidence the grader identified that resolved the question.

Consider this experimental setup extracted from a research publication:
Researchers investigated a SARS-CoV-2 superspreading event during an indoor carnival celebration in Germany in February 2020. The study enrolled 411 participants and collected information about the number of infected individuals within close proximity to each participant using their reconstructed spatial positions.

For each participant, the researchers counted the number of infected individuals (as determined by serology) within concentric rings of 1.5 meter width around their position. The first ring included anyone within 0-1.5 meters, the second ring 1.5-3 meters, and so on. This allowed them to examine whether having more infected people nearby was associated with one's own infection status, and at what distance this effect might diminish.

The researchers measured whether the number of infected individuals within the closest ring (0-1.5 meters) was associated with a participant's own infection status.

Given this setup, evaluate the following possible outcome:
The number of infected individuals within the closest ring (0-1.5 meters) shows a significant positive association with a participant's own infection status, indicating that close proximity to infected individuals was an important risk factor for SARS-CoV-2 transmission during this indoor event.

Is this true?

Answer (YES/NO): NO